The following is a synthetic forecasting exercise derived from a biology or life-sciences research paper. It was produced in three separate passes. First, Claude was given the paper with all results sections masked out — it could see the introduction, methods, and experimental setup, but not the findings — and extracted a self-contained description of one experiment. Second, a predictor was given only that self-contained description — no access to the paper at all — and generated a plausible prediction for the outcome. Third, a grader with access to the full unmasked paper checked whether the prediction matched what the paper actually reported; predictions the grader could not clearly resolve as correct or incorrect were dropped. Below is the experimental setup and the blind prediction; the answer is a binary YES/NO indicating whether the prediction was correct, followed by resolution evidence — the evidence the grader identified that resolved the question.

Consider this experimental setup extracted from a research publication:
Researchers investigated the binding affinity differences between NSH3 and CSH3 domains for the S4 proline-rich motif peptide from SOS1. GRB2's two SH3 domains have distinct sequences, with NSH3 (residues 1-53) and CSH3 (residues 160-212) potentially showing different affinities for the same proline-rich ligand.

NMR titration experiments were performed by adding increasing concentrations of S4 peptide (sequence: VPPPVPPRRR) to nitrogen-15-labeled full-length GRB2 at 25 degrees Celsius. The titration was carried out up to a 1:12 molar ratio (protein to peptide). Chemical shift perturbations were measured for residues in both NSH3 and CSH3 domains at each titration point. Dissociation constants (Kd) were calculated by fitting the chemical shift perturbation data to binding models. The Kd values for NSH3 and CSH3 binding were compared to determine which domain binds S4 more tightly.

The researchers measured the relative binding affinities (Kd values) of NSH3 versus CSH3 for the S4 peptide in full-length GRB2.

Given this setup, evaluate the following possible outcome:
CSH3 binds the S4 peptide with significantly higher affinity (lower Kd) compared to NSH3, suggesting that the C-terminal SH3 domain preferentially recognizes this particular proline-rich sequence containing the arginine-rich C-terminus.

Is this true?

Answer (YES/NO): NO